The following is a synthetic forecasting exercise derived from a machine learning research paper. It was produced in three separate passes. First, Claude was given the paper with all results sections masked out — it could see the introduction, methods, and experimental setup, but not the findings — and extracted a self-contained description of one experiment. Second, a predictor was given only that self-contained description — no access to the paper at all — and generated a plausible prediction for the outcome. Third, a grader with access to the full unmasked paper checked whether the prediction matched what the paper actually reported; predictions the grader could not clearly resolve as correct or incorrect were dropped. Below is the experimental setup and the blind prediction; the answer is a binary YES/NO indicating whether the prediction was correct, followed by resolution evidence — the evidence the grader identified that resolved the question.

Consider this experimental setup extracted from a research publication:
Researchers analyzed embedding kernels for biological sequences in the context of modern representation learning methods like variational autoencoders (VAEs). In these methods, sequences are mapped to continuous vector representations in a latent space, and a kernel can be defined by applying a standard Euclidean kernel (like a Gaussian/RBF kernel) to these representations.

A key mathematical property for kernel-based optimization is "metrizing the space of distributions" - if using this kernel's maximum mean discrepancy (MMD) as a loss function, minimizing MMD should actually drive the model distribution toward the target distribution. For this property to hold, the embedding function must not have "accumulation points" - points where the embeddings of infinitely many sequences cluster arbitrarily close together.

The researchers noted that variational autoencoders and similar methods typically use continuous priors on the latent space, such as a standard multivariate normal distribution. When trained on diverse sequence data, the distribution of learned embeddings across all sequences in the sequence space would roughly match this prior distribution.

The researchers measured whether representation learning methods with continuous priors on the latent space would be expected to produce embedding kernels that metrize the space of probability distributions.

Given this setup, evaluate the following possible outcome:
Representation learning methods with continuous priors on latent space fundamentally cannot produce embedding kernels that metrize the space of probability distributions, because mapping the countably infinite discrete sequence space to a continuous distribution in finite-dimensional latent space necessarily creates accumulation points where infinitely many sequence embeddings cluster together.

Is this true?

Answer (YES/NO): YES